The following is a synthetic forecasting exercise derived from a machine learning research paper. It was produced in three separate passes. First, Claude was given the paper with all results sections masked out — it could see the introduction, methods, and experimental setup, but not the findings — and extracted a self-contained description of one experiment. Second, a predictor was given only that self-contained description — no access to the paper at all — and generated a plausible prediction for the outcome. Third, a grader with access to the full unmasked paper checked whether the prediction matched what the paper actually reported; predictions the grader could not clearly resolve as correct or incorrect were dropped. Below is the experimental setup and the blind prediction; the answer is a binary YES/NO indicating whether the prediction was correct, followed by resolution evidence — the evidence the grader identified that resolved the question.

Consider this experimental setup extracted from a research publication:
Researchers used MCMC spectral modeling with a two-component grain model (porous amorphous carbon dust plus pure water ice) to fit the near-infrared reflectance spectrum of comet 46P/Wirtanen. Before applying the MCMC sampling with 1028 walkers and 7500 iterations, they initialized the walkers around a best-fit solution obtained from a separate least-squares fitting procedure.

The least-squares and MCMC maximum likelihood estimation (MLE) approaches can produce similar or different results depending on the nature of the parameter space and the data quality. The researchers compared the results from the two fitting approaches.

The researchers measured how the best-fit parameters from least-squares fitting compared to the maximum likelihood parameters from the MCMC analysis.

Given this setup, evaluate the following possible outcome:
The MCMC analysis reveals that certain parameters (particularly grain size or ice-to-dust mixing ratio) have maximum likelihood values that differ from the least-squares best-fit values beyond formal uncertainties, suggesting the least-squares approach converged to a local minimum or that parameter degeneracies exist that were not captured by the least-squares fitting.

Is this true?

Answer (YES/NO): NO